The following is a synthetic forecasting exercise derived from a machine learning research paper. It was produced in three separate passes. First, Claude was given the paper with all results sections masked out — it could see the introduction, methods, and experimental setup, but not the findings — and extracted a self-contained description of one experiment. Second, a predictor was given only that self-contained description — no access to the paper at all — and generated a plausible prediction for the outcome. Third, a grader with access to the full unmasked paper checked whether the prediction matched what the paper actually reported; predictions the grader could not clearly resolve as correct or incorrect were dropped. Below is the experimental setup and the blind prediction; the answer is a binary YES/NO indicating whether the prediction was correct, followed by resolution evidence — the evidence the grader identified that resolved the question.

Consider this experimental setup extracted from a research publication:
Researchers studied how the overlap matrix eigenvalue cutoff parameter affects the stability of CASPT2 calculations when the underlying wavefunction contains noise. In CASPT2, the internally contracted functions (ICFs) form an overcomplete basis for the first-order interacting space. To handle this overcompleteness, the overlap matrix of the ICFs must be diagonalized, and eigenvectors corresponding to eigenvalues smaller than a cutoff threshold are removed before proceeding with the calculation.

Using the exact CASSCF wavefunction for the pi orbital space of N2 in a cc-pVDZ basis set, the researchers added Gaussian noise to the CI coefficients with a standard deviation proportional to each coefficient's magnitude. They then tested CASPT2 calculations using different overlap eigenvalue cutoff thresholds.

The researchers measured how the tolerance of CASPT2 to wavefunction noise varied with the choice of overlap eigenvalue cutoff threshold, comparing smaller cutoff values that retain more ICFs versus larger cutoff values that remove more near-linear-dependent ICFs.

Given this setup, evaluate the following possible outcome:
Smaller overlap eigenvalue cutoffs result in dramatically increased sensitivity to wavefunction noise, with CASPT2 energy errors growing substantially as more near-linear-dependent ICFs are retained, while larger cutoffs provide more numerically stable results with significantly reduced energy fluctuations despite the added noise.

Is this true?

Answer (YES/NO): YES